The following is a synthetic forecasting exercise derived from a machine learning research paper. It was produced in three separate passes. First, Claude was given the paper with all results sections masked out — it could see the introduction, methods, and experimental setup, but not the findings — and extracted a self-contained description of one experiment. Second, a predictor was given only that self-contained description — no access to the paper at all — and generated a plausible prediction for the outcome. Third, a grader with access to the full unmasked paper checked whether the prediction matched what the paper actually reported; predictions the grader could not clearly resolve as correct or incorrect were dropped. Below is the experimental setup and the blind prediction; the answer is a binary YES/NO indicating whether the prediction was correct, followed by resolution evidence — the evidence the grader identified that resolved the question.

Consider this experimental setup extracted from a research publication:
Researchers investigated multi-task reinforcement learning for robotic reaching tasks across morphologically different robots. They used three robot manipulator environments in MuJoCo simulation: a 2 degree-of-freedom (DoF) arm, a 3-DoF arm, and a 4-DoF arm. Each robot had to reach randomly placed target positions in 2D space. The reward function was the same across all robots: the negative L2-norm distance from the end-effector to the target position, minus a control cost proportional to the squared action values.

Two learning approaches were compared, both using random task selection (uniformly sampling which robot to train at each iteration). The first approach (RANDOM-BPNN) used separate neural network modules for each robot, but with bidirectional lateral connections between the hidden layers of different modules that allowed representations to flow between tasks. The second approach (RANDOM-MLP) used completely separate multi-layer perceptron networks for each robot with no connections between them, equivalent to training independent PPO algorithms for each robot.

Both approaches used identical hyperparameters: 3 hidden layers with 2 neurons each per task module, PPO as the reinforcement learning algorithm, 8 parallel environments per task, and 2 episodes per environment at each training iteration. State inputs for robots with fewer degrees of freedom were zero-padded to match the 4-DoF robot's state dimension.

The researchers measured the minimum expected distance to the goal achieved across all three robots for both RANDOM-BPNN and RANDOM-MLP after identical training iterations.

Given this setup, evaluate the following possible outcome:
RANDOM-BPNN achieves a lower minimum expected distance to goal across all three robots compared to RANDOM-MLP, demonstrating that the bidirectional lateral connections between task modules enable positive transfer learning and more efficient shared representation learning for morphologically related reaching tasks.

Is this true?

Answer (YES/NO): YES